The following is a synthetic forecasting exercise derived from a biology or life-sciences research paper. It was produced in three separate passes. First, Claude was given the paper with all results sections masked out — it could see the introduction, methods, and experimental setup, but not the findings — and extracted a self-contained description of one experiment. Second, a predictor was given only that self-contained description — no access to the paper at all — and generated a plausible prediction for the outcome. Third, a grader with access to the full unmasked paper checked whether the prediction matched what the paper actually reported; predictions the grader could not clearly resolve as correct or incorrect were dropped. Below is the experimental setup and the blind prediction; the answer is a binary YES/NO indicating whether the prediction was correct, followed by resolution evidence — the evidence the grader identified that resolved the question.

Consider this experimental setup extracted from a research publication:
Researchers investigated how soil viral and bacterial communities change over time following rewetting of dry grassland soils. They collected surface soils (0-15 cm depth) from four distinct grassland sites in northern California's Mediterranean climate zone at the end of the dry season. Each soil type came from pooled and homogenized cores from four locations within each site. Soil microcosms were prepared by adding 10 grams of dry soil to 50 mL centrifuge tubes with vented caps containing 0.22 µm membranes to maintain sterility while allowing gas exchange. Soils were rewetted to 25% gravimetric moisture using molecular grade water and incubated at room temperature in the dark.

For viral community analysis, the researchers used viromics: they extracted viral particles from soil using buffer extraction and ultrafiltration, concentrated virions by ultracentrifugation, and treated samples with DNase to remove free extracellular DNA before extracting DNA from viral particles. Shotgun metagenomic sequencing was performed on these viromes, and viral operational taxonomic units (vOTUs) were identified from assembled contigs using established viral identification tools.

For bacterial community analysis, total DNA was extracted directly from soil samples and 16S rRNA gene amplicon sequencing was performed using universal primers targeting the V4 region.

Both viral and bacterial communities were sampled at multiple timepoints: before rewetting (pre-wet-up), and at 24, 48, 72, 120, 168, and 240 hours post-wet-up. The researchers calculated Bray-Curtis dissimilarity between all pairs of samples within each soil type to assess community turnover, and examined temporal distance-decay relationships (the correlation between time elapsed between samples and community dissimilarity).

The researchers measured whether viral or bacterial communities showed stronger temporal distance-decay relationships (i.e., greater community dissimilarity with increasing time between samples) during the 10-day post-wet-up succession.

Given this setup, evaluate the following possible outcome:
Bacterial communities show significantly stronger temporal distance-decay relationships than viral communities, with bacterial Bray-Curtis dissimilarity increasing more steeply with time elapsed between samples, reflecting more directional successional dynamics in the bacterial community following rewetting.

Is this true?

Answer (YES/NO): NO